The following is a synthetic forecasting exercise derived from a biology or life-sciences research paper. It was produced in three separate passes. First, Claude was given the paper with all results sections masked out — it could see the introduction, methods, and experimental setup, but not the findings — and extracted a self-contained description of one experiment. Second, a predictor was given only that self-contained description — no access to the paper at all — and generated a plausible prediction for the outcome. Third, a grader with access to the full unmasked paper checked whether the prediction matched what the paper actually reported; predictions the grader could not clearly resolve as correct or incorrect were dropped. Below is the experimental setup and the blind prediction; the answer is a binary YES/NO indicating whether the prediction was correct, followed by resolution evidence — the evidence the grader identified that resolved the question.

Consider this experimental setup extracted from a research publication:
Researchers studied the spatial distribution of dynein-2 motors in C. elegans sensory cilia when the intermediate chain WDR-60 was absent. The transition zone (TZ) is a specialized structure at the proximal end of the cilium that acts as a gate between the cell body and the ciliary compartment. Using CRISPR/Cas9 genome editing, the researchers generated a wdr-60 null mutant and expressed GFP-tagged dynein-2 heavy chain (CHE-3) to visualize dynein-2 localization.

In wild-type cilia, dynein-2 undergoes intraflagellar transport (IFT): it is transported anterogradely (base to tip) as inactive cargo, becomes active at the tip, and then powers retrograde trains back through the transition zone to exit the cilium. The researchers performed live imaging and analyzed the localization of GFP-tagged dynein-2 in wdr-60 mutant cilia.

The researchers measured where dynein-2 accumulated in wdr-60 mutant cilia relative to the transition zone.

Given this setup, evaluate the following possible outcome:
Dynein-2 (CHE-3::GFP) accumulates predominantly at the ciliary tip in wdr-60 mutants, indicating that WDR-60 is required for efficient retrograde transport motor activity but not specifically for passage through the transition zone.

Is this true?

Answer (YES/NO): NO